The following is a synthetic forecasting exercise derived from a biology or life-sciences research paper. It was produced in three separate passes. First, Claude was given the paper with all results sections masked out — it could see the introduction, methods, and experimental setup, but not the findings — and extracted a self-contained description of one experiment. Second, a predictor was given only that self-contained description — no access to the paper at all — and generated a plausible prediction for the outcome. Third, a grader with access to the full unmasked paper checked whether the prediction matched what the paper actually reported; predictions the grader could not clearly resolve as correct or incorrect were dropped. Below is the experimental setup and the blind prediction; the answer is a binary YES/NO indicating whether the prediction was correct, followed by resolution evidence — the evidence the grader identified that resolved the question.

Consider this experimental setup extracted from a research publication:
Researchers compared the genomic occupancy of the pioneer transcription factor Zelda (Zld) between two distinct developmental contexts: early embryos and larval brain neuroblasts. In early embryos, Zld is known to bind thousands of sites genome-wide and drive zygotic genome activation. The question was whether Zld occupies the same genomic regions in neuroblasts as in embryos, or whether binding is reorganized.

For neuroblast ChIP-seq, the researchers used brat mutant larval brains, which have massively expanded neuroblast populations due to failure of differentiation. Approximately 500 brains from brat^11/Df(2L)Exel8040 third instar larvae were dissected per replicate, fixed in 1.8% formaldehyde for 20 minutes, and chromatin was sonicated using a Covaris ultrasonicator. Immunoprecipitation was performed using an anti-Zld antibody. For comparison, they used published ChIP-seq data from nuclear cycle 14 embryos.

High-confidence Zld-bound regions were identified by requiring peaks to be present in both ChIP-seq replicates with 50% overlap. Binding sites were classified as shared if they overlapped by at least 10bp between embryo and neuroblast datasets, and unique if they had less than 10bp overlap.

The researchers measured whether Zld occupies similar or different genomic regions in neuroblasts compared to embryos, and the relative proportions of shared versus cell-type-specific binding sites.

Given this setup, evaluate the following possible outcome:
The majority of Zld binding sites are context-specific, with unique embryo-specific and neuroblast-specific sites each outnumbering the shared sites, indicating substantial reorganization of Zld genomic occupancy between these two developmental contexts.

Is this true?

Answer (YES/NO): YES